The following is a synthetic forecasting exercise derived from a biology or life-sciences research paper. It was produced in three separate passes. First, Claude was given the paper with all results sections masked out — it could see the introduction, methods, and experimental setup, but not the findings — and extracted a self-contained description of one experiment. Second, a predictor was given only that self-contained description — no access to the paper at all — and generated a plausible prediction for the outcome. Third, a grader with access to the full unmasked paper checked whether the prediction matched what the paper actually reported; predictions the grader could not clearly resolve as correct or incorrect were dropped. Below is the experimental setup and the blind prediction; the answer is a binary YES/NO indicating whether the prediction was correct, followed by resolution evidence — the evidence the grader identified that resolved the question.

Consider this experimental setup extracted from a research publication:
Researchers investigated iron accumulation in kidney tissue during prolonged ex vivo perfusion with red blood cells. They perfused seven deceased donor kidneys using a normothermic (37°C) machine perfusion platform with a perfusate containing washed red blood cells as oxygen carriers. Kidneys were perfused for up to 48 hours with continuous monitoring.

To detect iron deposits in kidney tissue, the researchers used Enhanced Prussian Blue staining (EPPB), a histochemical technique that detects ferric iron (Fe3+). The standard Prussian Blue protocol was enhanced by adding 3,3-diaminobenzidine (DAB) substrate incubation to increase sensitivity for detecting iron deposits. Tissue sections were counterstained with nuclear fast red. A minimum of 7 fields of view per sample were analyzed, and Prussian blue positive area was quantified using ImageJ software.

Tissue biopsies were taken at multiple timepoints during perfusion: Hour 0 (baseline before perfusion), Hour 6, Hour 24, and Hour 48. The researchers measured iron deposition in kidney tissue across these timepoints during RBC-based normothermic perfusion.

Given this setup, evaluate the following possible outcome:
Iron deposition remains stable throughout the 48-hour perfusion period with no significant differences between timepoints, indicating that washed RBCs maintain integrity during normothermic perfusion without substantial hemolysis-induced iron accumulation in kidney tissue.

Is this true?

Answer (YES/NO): NO